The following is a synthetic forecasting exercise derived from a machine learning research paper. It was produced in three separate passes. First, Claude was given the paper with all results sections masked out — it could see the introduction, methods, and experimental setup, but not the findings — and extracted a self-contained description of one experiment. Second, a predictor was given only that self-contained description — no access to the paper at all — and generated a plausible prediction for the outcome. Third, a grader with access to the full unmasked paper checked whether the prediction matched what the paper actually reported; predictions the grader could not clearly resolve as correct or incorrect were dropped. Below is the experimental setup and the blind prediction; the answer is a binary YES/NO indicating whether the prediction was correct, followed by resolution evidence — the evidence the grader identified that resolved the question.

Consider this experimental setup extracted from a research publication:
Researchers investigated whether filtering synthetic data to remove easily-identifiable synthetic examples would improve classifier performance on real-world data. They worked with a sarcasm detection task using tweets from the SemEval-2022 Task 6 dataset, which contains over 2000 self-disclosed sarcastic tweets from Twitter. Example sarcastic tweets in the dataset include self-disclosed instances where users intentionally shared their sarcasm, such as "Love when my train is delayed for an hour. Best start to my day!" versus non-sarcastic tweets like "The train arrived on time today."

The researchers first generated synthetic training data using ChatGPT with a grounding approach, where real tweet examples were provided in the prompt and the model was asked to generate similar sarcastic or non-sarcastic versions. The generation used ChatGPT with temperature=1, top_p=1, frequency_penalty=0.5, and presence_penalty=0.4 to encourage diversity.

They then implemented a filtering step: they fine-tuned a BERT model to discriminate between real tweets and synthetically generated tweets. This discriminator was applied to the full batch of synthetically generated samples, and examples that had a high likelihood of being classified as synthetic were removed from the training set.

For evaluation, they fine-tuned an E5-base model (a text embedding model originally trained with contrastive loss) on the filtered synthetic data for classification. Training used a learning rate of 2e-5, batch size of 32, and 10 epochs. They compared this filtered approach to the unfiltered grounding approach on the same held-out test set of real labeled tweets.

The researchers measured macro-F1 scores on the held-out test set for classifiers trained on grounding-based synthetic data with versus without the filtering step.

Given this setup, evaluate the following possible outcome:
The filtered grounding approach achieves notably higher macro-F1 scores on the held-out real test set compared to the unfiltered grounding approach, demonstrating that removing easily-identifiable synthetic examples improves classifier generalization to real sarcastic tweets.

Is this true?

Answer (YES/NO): NO